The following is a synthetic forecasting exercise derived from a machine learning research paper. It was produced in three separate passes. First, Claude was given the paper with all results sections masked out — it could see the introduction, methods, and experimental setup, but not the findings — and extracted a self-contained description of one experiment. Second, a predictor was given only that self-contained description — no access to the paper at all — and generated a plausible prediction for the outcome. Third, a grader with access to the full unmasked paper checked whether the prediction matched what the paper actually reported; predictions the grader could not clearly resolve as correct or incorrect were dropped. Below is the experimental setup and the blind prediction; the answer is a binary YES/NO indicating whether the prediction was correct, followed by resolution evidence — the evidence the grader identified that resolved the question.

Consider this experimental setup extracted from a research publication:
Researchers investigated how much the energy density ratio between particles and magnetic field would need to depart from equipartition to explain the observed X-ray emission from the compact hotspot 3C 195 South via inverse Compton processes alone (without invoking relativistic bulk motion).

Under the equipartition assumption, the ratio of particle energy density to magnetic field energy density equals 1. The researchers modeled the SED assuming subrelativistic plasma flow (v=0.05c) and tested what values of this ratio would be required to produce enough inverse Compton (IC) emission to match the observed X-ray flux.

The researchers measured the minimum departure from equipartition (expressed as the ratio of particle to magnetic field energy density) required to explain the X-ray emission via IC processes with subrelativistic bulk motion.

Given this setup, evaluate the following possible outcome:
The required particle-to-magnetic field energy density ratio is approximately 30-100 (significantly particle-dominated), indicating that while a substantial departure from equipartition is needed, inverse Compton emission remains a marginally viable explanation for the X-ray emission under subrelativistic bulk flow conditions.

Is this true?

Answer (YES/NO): NO